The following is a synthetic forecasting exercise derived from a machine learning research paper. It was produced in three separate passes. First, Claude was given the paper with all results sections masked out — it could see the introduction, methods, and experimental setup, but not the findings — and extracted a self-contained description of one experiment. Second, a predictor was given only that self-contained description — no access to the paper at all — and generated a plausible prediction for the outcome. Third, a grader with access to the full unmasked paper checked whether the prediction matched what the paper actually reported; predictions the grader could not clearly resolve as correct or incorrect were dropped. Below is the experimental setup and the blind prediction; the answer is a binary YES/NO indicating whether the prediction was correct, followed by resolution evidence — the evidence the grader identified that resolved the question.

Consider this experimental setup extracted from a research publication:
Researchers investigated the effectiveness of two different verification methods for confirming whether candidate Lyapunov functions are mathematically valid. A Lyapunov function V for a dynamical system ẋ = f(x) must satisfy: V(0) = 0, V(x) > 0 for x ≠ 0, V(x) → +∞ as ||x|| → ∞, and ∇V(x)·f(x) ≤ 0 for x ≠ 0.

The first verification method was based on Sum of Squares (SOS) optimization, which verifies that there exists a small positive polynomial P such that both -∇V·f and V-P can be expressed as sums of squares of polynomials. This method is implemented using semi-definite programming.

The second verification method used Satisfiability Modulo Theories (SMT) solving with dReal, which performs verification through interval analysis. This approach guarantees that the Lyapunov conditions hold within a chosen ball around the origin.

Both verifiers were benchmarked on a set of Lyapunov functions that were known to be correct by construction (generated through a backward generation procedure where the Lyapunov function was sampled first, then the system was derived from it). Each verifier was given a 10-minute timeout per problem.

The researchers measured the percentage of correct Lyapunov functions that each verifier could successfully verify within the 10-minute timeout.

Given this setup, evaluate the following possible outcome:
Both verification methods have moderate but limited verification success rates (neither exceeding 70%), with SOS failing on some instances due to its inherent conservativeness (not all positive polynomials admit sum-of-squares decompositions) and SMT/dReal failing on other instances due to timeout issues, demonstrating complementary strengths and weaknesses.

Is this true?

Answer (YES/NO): NO